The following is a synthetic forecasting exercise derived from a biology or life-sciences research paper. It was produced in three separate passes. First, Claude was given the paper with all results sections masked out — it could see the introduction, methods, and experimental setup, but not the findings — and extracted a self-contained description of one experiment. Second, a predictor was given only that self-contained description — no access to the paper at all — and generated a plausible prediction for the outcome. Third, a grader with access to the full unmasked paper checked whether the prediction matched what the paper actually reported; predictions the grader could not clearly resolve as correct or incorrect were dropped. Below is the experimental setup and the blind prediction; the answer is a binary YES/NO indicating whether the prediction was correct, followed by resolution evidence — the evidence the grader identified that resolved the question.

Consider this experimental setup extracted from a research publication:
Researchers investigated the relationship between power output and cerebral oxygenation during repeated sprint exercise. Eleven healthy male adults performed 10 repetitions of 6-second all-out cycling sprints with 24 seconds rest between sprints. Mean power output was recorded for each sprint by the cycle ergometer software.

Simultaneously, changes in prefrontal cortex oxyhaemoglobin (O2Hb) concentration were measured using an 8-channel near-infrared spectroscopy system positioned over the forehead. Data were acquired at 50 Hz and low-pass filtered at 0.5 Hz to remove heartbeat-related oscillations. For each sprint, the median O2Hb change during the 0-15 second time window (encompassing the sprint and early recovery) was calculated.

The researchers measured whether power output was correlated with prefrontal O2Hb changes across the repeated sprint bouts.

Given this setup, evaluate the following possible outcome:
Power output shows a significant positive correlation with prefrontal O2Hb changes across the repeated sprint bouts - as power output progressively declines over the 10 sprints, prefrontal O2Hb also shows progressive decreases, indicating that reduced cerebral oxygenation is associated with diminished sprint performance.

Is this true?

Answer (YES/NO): NO